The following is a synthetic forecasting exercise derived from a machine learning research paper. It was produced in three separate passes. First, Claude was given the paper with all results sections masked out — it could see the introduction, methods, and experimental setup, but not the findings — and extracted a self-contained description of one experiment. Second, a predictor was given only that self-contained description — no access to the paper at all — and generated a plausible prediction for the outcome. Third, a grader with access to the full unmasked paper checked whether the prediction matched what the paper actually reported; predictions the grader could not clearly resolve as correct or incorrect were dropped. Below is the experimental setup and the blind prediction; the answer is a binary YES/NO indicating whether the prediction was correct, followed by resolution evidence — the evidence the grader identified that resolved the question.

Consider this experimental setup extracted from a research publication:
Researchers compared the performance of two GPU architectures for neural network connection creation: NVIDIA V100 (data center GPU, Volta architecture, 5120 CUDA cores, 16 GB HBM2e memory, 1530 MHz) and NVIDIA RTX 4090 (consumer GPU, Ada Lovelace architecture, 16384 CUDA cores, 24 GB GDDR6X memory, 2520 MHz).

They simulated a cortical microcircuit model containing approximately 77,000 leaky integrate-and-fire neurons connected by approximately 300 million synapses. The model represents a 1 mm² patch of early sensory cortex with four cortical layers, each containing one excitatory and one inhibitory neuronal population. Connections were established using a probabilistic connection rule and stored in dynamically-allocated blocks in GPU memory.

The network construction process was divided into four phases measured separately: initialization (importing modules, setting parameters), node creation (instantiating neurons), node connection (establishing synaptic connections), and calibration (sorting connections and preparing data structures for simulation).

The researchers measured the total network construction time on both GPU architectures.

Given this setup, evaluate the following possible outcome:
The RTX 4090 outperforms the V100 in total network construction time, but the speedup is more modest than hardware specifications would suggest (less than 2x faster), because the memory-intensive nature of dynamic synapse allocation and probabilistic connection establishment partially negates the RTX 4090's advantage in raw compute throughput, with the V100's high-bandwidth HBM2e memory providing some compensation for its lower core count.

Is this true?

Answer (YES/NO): YES